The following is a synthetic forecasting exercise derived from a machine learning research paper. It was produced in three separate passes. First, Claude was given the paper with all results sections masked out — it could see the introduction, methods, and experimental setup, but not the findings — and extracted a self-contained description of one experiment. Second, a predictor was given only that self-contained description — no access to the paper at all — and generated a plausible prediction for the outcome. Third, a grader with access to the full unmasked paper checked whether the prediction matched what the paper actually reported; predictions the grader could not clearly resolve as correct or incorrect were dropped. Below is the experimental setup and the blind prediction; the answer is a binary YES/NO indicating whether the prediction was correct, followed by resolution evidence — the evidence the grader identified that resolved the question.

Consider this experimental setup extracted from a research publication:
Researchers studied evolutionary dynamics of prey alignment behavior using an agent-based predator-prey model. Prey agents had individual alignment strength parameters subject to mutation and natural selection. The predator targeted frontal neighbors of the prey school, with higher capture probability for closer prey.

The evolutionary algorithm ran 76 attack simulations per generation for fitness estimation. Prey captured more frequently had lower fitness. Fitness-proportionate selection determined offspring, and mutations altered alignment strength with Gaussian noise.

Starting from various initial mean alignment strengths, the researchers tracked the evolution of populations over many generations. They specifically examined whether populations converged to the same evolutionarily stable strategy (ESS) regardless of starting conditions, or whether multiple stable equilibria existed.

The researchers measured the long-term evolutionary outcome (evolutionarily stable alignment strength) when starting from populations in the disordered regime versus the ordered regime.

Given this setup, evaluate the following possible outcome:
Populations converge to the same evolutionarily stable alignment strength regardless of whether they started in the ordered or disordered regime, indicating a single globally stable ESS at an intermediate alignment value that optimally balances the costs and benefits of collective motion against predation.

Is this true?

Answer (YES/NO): NO